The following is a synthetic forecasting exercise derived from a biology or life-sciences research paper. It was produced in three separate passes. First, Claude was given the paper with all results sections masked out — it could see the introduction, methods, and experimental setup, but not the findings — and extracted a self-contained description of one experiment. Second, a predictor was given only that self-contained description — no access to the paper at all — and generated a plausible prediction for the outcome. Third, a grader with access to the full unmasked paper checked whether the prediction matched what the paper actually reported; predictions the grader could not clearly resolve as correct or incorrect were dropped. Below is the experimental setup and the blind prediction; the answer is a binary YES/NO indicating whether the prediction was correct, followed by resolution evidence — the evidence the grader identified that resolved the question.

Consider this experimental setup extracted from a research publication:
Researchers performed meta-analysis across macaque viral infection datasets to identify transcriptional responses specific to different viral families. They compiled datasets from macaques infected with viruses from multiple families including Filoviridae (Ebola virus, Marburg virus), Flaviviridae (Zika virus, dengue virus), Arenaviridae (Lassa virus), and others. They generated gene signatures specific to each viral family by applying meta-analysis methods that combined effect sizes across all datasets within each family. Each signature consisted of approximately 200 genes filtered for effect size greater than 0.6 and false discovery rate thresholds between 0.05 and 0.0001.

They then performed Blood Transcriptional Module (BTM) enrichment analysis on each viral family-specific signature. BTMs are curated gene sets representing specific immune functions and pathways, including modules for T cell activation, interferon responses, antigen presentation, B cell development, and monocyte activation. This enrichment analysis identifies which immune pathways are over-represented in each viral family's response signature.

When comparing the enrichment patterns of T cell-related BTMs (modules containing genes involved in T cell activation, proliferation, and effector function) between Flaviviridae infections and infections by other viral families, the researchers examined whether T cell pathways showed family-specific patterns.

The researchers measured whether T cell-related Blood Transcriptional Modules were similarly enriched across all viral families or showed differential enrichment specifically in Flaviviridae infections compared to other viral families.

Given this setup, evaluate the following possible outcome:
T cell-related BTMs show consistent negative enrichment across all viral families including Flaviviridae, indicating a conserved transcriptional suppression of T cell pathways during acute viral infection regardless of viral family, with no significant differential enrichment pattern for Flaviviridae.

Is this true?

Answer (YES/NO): NO